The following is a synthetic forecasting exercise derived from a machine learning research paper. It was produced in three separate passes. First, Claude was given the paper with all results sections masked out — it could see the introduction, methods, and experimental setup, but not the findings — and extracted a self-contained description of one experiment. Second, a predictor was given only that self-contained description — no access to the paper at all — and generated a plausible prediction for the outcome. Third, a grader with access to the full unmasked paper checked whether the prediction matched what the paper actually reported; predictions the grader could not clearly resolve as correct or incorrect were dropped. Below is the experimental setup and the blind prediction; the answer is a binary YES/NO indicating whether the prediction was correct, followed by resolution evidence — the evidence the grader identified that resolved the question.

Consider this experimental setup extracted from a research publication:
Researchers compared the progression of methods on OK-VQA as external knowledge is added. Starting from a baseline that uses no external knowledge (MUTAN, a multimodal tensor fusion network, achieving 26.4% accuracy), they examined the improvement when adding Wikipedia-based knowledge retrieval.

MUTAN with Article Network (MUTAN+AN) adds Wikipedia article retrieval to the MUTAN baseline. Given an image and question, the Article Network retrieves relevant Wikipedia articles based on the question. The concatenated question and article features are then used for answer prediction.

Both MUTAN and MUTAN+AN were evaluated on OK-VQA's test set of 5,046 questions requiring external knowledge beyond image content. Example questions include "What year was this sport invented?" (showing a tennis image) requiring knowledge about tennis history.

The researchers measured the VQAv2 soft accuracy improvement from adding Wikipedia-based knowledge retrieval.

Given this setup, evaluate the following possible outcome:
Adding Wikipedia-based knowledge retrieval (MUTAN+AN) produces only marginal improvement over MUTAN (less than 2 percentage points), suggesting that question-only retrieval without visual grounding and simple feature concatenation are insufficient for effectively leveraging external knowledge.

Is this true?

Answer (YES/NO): YES